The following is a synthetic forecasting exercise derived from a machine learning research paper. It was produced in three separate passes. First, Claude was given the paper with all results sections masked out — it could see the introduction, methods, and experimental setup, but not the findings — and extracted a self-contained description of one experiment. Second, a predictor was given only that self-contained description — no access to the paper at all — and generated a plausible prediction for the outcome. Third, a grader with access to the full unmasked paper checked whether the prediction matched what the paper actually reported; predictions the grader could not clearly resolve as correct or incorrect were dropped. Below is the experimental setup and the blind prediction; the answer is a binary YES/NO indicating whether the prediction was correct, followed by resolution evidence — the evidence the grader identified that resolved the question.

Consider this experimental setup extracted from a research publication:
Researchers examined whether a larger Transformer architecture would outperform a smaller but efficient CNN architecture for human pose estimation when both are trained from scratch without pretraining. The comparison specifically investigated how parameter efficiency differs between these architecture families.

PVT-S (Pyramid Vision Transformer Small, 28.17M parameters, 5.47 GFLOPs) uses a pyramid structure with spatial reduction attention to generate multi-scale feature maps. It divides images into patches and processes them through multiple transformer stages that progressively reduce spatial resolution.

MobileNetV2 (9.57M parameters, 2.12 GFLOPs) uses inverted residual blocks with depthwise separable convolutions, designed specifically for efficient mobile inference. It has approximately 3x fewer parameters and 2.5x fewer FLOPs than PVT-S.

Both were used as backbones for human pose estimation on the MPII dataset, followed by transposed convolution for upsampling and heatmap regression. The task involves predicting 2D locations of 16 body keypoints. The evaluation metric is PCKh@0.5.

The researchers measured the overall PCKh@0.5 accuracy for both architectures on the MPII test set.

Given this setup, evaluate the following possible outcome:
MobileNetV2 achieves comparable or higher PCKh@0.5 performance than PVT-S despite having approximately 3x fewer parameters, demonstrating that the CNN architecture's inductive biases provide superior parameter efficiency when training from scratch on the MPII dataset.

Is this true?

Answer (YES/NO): YES